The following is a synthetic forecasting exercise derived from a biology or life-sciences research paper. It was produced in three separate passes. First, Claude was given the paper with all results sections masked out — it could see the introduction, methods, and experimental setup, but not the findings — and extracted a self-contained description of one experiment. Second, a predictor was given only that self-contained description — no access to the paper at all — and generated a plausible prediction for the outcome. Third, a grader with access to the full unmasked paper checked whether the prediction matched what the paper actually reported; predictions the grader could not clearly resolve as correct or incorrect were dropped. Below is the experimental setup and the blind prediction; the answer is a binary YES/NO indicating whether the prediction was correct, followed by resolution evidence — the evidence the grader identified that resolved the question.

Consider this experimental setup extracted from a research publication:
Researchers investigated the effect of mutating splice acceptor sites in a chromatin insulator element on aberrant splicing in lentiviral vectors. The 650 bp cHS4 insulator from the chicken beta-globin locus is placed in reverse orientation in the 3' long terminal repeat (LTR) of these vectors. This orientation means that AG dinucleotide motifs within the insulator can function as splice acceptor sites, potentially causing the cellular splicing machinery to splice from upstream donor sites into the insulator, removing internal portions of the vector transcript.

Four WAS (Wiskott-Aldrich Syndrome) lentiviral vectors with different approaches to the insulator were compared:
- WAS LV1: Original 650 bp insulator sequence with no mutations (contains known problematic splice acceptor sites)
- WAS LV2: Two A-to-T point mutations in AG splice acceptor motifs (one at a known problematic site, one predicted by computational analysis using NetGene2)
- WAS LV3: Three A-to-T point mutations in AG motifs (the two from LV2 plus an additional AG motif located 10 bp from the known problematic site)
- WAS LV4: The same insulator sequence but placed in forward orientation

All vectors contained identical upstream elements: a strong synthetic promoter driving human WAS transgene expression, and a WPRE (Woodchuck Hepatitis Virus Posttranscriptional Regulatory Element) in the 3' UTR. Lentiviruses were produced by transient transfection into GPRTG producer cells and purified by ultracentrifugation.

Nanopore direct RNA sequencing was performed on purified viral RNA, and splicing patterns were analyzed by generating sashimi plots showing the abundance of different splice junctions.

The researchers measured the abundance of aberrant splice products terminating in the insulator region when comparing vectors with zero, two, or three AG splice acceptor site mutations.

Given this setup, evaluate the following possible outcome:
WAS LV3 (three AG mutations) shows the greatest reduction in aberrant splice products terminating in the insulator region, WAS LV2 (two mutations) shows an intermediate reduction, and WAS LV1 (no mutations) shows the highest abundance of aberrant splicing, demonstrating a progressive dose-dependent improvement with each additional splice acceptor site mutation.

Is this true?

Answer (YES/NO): NO